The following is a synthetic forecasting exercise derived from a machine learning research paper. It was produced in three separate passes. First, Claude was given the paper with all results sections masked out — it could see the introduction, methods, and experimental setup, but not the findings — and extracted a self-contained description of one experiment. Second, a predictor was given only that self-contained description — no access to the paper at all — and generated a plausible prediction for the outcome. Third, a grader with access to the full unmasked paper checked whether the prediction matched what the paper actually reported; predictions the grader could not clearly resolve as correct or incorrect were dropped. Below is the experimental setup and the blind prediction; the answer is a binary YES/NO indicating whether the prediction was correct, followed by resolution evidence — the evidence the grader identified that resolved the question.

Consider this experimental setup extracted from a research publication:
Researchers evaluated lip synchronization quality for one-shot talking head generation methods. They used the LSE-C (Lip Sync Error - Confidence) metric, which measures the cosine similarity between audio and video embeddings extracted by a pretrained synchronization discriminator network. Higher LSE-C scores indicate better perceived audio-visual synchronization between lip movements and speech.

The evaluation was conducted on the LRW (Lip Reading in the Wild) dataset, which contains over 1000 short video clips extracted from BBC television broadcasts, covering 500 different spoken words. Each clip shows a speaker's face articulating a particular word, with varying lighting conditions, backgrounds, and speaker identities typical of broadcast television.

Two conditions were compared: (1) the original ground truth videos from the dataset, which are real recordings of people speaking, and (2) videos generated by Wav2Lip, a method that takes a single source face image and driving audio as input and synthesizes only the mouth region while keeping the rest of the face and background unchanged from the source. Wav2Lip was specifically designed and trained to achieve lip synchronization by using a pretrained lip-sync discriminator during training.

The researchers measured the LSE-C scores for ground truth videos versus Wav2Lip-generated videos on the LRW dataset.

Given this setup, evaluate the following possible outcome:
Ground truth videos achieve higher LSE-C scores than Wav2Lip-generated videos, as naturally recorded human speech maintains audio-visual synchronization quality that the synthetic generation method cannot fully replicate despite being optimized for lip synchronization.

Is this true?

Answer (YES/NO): NO